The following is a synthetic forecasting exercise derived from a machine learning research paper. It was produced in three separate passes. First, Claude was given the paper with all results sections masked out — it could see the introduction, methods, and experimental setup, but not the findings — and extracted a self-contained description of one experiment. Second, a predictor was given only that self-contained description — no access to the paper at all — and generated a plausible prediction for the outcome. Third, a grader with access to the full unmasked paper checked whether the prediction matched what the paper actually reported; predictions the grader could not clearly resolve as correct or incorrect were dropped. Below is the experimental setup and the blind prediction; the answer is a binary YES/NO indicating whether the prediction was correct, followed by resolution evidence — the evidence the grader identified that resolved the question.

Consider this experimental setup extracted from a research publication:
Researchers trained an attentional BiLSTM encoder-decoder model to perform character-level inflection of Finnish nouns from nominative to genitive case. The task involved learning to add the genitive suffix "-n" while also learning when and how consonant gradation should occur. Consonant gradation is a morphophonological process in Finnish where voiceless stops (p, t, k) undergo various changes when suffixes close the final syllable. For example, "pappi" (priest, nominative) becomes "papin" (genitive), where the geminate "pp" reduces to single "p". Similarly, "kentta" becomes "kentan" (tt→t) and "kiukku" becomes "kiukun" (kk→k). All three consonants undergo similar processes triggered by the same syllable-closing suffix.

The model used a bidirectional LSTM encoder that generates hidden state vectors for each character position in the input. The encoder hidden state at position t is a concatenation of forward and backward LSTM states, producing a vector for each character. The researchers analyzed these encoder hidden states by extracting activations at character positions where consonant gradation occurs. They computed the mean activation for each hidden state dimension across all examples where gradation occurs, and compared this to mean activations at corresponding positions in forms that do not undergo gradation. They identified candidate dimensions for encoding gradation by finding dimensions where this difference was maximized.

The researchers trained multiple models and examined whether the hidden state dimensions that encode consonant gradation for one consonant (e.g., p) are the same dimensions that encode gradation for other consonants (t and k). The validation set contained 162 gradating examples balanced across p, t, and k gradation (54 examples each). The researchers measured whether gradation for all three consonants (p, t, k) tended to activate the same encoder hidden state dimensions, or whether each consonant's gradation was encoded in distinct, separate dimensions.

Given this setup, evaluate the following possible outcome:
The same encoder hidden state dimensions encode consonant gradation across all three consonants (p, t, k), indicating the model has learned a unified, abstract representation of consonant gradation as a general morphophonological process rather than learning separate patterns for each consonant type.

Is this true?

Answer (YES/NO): YES